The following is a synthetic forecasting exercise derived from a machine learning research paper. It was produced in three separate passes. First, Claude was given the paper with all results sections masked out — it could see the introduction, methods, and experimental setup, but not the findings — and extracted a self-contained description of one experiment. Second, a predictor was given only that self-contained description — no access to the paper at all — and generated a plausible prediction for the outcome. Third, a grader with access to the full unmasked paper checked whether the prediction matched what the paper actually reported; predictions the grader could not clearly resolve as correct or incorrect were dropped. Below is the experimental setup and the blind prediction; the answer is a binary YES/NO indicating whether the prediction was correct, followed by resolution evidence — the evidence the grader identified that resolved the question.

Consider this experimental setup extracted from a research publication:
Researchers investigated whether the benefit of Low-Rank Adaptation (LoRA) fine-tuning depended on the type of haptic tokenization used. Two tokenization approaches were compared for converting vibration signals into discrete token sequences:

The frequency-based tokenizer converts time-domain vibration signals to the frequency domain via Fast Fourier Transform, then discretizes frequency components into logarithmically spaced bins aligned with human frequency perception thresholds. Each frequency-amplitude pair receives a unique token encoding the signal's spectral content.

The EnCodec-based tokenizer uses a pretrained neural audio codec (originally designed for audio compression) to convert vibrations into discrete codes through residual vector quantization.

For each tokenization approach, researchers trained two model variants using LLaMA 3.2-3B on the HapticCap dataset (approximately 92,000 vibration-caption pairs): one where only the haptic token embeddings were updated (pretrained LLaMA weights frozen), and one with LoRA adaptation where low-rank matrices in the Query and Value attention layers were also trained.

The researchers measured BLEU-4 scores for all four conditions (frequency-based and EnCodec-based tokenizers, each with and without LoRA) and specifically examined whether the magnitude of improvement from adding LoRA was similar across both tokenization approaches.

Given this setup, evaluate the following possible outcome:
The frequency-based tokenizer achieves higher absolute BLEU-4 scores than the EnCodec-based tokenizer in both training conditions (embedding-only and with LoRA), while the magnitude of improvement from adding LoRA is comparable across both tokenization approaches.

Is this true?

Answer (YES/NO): NO